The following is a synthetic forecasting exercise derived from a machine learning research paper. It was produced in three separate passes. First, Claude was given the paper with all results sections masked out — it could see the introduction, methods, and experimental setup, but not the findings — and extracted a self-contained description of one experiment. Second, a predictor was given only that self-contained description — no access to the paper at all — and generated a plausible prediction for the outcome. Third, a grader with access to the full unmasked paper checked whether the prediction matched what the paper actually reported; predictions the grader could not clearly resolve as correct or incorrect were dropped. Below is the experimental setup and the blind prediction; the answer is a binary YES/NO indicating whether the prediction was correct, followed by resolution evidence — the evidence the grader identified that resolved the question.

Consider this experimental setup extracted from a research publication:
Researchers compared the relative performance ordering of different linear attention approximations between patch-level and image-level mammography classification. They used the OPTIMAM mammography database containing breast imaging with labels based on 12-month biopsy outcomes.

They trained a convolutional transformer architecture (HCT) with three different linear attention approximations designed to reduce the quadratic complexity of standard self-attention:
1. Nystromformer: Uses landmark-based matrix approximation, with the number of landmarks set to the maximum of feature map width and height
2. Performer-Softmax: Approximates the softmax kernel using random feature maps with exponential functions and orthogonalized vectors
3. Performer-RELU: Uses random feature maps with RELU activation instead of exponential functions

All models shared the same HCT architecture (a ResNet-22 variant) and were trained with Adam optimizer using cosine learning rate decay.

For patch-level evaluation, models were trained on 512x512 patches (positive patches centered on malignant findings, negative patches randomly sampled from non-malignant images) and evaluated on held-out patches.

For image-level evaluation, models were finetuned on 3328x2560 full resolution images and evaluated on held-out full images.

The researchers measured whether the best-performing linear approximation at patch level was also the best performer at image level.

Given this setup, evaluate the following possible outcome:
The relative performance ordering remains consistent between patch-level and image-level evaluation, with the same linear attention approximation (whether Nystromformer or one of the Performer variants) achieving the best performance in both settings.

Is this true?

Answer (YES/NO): NO